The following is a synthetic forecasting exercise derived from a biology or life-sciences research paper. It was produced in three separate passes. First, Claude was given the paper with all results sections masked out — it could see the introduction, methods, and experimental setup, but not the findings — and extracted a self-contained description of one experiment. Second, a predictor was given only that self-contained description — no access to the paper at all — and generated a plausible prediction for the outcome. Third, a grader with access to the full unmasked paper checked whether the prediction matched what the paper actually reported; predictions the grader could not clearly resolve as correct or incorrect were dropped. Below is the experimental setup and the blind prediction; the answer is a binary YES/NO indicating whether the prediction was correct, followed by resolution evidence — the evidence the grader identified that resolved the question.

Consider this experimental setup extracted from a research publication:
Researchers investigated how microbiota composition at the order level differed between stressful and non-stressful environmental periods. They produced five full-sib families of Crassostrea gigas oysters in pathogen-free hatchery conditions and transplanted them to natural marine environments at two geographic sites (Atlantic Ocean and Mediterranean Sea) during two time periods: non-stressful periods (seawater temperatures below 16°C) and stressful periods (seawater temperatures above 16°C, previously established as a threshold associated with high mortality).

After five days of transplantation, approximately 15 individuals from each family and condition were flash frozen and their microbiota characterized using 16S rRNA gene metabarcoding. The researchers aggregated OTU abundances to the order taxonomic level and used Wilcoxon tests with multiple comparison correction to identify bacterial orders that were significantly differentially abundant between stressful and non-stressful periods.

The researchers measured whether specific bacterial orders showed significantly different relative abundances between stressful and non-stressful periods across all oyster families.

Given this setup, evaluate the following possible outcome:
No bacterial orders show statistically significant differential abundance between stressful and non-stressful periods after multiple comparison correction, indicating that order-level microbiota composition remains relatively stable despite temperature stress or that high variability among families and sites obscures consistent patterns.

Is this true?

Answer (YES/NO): NO